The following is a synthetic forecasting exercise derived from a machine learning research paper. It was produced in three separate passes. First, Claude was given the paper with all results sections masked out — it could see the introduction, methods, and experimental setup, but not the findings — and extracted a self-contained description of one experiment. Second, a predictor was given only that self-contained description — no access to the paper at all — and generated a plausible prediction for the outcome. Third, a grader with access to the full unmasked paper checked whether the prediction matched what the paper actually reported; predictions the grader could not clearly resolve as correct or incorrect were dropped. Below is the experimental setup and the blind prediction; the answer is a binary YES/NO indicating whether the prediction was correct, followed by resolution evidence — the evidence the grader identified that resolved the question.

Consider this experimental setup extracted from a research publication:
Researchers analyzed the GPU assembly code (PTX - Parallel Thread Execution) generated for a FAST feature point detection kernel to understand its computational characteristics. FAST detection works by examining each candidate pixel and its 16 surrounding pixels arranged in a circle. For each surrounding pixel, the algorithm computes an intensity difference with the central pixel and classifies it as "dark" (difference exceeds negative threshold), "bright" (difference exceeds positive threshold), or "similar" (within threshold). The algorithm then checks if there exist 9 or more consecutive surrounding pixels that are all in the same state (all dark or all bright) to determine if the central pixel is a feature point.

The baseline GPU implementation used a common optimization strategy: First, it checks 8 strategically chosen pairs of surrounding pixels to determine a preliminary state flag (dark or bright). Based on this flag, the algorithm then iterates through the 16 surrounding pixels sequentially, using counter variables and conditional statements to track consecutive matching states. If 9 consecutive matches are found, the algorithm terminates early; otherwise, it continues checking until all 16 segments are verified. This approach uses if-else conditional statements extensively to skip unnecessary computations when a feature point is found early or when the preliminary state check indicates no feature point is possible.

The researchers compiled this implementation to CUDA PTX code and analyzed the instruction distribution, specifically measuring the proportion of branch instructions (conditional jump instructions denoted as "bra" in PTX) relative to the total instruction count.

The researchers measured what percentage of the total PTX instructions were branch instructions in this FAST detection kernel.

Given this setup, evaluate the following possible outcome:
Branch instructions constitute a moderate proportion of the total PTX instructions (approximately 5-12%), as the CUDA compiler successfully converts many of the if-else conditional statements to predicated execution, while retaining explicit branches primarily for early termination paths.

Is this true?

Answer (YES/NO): YES